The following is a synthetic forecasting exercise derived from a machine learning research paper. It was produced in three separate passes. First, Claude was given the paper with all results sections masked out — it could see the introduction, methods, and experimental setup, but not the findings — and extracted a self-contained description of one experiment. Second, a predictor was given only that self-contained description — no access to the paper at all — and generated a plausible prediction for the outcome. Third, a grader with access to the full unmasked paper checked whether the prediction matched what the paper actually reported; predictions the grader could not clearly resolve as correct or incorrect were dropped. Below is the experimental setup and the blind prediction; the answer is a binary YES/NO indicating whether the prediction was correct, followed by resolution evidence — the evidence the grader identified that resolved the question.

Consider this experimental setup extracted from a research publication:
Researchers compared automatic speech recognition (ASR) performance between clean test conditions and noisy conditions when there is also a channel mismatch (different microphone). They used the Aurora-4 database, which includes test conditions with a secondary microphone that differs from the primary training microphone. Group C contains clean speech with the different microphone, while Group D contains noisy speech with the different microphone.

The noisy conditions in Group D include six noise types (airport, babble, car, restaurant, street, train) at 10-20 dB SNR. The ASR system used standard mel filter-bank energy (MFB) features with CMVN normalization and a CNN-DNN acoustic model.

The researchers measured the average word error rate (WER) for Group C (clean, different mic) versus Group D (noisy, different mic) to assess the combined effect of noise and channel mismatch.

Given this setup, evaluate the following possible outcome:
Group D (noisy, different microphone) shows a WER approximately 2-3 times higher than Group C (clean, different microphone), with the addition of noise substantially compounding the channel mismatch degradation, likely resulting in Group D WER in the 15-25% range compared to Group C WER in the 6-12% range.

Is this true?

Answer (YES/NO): NO